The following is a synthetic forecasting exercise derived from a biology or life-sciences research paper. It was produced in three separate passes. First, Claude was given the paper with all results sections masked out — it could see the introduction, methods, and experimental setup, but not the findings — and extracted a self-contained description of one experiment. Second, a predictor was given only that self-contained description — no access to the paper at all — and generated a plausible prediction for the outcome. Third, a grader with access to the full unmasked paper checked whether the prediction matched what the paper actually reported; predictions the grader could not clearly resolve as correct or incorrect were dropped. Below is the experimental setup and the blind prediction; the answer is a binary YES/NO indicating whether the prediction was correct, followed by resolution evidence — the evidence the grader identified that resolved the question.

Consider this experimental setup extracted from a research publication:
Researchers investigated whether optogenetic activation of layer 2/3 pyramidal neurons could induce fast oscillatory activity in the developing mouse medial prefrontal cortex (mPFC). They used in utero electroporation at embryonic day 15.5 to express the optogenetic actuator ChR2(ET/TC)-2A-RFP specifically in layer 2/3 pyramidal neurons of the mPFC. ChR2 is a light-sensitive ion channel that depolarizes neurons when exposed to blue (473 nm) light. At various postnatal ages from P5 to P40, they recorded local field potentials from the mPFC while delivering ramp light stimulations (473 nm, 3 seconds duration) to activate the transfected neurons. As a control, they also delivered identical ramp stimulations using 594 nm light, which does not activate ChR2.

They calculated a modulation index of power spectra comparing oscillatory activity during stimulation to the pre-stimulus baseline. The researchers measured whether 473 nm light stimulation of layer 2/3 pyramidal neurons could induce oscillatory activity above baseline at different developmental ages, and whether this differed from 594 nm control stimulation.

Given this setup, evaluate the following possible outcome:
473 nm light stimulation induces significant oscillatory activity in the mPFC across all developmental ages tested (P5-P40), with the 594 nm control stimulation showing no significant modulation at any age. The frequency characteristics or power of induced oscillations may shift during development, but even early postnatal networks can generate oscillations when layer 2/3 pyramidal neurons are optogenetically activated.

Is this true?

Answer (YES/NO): YES